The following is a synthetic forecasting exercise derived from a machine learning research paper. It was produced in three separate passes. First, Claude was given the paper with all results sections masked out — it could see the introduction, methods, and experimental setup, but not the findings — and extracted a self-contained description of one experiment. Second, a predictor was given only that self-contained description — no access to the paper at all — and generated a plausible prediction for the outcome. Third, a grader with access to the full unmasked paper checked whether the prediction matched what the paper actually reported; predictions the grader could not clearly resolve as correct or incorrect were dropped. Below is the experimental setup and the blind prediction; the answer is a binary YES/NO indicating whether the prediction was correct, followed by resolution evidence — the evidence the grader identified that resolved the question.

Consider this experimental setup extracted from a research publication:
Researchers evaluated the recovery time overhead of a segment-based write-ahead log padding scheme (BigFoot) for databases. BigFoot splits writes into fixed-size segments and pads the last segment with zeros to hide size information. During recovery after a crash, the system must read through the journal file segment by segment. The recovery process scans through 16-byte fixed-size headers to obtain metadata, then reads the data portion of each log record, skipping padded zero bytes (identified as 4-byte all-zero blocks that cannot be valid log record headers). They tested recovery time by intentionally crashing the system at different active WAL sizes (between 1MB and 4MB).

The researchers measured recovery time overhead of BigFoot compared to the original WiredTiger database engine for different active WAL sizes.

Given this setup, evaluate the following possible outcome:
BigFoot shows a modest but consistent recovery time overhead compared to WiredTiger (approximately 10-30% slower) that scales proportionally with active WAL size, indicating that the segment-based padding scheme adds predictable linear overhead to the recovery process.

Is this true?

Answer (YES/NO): NO